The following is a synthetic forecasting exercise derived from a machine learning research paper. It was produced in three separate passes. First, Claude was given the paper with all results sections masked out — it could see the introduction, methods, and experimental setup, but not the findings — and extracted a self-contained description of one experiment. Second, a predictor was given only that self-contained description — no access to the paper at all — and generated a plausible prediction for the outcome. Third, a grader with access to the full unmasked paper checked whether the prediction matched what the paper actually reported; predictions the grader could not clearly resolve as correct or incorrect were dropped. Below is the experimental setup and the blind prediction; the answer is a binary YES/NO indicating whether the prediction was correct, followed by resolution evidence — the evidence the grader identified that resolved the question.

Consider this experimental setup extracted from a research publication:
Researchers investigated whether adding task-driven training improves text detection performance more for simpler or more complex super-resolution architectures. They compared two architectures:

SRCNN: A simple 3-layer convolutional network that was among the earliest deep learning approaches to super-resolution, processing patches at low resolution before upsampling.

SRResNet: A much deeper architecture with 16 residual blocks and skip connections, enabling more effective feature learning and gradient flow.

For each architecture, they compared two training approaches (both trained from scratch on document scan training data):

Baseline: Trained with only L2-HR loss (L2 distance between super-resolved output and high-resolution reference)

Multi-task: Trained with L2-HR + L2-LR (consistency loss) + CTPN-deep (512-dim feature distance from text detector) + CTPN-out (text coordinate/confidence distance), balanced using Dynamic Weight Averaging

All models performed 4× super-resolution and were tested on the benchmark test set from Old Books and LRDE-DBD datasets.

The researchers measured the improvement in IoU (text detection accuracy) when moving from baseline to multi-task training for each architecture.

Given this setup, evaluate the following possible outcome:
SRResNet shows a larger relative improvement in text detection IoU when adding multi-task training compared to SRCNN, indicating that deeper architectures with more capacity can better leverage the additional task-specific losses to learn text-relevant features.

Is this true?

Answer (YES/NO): NO